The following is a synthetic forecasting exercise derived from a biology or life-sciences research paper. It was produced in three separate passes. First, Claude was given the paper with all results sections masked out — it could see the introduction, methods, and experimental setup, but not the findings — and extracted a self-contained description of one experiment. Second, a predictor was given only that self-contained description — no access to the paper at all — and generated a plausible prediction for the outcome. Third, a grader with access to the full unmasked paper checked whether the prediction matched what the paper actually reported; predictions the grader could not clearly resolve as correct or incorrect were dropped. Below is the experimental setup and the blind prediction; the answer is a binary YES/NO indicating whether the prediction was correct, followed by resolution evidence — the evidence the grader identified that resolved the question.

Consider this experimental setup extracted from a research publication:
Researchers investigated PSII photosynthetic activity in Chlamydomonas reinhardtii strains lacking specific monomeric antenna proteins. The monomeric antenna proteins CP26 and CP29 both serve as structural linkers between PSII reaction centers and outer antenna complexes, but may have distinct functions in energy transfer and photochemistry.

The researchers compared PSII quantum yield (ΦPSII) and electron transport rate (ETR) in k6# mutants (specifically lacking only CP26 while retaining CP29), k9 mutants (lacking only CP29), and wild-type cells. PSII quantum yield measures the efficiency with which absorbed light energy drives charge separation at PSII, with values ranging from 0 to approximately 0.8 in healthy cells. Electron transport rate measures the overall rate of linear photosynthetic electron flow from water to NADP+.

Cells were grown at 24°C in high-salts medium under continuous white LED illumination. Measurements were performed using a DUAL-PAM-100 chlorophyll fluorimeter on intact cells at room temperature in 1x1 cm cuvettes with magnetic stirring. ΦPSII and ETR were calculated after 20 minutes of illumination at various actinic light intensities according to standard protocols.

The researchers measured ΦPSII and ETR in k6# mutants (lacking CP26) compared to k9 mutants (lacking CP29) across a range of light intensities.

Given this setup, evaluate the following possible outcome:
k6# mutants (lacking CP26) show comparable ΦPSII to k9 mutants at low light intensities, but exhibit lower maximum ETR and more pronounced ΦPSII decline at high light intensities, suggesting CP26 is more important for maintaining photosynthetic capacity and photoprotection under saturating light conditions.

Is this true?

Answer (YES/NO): NO